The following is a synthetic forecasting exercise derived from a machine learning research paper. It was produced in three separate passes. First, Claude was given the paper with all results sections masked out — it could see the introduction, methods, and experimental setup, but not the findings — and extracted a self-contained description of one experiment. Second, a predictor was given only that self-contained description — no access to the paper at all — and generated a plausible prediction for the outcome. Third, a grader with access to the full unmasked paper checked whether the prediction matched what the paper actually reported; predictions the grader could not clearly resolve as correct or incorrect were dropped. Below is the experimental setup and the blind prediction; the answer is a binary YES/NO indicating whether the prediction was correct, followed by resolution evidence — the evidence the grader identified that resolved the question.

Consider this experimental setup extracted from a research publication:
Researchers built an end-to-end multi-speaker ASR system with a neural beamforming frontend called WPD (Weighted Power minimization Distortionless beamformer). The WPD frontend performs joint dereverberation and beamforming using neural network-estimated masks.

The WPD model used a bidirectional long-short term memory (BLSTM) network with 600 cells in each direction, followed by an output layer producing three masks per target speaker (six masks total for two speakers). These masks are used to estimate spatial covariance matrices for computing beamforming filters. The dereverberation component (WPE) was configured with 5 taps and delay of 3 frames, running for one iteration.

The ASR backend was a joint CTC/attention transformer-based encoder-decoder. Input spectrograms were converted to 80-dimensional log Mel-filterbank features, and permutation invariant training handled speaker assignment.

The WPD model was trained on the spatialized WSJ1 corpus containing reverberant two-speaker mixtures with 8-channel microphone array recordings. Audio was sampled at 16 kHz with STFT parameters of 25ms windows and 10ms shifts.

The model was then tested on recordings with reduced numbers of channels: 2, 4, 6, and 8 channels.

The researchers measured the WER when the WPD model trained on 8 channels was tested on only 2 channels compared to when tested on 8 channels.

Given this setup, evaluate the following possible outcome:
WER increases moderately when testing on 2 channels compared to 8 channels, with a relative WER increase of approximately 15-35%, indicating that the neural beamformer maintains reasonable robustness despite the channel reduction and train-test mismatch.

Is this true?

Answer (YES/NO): NO